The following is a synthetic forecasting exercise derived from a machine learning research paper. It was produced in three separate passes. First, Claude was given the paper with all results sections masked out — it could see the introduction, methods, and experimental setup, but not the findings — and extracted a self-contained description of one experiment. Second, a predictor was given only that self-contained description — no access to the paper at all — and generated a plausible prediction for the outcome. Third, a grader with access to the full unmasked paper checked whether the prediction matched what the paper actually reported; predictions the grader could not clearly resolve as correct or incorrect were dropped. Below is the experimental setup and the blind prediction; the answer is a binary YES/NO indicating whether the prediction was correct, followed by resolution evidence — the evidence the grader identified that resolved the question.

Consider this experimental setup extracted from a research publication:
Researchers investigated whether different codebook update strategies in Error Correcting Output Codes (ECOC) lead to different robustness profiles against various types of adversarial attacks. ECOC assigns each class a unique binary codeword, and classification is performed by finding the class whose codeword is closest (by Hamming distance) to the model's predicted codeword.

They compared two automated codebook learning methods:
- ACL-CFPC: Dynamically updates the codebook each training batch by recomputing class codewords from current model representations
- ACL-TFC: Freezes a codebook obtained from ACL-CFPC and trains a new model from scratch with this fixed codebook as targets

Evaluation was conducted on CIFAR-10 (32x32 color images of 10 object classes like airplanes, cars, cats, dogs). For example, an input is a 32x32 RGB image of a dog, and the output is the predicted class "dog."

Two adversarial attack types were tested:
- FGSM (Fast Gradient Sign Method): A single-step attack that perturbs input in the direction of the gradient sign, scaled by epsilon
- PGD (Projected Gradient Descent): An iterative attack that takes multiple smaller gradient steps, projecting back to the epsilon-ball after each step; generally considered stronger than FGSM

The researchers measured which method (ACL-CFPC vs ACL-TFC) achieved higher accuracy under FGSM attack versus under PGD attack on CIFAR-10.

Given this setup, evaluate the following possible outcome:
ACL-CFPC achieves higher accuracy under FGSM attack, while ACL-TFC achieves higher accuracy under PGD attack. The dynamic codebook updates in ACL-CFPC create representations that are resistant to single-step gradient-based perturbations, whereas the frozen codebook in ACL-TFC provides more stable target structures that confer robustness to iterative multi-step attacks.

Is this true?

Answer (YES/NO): YES